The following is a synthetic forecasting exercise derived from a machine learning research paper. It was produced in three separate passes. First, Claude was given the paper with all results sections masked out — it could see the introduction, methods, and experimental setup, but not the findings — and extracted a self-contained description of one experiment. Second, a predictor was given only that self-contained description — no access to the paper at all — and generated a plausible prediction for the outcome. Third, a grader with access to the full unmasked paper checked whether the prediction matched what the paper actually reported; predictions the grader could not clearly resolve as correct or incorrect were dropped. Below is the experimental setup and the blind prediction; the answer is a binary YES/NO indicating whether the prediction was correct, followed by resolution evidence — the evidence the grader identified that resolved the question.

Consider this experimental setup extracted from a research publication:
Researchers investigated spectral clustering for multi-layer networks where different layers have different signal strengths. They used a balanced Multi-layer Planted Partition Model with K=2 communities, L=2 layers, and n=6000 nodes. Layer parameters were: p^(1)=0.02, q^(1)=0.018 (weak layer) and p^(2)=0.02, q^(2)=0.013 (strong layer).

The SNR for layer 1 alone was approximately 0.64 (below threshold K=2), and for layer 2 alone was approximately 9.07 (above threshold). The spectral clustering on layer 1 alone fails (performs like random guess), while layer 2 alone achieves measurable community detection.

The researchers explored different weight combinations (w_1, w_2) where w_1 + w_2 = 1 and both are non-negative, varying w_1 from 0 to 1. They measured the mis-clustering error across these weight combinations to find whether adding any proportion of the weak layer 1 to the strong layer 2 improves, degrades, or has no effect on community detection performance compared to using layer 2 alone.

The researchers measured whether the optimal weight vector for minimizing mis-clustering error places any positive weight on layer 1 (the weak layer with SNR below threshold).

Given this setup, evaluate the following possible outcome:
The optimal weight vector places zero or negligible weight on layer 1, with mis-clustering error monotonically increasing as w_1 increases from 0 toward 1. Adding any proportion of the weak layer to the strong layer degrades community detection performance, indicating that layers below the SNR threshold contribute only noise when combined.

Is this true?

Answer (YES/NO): NO